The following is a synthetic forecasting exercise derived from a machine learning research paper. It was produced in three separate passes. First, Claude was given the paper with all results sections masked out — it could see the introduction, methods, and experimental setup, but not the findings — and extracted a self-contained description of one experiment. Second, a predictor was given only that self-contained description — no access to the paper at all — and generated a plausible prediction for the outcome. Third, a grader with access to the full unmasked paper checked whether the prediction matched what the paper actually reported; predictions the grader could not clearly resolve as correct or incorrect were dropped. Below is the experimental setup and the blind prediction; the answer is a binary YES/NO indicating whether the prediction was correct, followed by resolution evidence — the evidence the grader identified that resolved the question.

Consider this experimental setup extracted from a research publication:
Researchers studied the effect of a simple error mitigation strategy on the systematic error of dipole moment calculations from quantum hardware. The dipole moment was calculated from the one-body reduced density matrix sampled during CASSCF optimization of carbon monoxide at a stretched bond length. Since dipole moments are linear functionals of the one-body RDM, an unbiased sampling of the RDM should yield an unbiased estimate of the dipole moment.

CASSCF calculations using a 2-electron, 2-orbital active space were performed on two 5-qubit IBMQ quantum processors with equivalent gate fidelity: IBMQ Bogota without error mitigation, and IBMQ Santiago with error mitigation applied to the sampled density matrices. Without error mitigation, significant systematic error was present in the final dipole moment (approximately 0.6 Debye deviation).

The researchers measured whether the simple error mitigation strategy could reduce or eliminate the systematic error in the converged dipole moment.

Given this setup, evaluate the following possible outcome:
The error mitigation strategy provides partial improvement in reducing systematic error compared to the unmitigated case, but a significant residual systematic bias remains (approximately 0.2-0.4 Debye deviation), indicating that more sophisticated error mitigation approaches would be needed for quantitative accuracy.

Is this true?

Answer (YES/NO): NO